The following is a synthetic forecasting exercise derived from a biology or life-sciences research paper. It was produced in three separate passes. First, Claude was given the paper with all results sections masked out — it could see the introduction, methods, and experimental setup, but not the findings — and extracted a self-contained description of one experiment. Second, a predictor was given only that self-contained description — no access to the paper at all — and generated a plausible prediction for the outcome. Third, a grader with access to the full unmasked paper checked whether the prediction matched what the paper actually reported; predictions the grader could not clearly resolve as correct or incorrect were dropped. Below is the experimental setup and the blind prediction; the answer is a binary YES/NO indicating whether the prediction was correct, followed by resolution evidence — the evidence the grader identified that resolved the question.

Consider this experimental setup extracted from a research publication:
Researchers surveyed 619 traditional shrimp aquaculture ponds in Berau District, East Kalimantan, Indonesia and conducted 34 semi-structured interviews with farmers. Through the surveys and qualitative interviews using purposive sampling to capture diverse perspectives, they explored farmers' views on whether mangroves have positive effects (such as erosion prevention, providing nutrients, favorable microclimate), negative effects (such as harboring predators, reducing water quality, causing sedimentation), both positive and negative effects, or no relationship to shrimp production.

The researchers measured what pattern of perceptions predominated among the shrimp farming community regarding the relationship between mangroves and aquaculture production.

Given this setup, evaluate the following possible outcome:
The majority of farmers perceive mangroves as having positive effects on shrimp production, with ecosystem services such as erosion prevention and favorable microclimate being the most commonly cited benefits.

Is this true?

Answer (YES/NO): NO